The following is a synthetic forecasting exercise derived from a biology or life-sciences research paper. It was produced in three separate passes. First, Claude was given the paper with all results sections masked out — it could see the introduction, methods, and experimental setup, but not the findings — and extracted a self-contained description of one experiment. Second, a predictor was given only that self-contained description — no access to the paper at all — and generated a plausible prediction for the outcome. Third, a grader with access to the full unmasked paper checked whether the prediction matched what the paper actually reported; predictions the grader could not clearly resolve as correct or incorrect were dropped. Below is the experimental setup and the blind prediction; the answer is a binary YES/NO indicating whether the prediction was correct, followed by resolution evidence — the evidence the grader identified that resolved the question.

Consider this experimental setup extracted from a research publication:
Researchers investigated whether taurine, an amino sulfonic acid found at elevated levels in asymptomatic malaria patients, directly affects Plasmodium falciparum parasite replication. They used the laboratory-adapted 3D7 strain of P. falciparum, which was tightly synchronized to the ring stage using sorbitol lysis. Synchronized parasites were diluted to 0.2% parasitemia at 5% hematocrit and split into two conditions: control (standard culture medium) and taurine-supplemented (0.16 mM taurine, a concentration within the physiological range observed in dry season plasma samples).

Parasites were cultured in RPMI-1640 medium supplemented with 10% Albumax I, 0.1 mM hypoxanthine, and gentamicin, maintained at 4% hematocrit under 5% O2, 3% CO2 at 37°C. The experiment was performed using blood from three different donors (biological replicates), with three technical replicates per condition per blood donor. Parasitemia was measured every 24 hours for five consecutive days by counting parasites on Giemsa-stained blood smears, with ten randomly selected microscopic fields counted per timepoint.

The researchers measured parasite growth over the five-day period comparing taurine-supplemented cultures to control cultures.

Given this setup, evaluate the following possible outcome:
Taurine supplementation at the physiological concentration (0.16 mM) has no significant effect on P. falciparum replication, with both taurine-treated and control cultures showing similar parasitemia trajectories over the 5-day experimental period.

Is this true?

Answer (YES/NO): YES